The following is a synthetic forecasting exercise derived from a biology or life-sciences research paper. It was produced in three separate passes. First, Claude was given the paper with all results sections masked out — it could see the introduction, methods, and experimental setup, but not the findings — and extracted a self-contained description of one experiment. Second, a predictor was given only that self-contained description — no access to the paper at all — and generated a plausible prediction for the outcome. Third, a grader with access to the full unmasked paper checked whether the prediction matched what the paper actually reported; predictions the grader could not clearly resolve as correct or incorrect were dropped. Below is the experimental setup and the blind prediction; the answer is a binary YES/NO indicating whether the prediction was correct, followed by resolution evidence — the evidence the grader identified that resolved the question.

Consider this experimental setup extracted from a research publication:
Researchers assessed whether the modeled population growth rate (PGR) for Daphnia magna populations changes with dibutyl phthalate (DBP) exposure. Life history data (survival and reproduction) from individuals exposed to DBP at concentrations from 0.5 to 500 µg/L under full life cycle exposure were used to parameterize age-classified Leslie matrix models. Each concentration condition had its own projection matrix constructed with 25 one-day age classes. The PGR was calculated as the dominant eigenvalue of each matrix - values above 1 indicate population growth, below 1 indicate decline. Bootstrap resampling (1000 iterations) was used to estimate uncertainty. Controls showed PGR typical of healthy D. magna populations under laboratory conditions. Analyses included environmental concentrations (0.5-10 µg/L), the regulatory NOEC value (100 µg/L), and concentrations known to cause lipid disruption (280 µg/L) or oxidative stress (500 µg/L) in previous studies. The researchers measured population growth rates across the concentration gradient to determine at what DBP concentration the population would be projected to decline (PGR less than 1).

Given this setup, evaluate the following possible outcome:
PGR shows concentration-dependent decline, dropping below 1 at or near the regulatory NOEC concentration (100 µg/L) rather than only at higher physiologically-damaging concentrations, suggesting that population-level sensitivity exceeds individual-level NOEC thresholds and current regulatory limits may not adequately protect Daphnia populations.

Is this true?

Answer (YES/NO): NO